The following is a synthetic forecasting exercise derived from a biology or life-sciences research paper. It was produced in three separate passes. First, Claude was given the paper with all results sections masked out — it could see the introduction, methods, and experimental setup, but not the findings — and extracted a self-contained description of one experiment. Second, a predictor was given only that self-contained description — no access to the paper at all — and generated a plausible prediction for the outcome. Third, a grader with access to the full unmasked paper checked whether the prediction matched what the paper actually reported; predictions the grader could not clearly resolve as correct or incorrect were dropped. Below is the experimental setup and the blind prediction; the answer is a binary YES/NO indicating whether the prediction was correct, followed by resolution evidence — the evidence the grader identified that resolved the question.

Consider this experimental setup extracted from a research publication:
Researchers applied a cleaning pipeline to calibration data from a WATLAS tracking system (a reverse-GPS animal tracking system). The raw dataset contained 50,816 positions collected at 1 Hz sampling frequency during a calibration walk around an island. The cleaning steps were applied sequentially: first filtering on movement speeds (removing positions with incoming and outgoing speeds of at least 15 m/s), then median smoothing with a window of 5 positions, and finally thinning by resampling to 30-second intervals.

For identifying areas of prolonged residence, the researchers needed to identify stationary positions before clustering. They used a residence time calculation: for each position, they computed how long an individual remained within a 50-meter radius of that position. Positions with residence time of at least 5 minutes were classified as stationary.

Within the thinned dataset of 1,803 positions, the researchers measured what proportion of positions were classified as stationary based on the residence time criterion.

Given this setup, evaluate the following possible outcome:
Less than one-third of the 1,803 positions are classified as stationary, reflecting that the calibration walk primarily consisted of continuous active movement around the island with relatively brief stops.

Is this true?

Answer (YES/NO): NO